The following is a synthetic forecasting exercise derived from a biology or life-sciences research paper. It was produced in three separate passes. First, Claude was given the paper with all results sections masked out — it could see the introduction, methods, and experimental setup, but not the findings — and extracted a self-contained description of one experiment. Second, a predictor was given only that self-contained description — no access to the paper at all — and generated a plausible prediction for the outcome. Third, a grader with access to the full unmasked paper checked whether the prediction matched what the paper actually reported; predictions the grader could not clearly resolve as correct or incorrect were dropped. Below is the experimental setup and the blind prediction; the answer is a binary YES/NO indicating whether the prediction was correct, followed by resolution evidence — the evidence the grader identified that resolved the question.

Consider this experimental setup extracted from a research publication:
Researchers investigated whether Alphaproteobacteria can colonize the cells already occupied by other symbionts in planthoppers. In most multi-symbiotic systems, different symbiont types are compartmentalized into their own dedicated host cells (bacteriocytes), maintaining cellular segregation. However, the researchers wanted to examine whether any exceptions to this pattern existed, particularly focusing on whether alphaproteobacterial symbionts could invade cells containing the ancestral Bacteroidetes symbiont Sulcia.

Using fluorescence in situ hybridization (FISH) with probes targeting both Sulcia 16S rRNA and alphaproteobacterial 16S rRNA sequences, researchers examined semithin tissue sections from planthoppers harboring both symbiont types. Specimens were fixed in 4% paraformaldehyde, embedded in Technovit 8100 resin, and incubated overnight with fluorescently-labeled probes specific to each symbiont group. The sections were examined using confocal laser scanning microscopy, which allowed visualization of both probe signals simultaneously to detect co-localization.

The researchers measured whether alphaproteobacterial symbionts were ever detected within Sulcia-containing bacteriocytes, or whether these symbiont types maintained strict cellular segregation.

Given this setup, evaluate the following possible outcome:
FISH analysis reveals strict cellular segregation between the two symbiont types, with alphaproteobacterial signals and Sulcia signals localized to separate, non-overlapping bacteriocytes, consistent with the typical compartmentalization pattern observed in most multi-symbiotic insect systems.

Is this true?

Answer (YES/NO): NO